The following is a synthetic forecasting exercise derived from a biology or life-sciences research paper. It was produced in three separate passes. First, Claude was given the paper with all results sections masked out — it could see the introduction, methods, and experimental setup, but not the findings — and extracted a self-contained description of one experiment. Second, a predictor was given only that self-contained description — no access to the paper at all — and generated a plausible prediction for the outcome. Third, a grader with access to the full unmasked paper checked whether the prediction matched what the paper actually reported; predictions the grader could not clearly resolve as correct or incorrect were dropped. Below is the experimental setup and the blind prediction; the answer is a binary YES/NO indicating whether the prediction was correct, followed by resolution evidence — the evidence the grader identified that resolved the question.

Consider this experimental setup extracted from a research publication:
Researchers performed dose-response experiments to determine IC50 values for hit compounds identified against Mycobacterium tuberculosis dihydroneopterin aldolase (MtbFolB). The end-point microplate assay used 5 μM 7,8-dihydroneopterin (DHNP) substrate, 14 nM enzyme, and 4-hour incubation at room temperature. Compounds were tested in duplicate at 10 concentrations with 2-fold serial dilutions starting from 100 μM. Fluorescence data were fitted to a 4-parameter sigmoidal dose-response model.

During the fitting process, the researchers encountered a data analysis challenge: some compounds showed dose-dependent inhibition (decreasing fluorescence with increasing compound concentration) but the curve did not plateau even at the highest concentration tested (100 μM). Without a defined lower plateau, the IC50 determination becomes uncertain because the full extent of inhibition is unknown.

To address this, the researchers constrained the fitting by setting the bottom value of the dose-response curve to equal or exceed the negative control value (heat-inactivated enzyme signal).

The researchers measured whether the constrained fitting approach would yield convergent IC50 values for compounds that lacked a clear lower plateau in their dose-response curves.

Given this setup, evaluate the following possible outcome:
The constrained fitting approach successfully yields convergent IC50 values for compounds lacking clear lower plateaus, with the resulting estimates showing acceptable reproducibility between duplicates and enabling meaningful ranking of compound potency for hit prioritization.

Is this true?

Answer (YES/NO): NO